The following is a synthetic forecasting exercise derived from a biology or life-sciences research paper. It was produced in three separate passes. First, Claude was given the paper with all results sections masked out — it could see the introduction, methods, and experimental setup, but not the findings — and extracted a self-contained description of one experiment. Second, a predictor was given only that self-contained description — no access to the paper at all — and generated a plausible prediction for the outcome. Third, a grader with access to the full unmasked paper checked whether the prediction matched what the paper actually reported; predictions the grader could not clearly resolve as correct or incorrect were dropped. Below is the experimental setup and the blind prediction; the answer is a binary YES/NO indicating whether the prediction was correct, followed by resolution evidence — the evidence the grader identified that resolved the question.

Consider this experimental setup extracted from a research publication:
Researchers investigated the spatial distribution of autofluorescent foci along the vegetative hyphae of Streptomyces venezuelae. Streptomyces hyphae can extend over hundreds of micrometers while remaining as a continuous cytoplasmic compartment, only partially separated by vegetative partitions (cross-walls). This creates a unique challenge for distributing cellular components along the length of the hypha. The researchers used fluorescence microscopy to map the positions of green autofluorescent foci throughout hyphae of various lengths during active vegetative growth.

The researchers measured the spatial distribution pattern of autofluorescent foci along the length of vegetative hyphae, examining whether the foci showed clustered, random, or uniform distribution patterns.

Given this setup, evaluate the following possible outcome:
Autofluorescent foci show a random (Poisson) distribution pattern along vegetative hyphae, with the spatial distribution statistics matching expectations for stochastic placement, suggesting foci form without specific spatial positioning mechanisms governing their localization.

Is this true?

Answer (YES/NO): NO